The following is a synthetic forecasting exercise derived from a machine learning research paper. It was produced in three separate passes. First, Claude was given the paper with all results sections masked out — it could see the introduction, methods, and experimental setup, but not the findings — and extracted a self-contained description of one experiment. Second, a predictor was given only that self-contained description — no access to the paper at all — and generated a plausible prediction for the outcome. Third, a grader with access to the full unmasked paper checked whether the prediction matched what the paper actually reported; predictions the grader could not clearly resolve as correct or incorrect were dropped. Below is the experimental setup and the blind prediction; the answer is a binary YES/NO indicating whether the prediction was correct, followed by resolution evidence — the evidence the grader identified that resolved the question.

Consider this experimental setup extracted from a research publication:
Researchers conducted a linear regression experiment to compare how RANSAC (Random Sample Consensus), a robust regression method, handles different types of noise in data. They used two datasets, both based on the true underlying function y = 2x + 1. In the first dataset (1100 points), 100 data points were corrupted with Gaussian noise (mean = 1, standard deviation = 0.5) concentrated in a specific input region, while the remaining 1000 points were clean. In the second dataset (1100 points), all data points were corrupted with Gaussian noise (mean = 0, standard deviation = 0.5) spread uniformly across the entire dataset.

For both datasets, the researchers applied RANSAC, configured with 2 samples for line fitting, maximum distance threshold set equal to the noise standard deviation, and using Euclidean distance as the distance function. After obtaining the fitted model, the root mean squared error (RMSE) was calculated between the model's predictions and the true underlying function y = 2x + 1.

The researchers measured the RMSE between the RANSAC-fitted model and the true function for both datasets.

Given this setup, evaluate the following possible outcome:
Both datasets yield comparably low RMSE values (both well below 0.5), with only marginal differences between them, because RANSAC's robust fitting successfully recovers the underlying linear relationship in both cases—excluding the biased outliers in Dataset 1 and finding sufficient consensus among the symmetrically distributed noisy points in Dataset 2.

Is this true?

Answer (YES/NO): NO